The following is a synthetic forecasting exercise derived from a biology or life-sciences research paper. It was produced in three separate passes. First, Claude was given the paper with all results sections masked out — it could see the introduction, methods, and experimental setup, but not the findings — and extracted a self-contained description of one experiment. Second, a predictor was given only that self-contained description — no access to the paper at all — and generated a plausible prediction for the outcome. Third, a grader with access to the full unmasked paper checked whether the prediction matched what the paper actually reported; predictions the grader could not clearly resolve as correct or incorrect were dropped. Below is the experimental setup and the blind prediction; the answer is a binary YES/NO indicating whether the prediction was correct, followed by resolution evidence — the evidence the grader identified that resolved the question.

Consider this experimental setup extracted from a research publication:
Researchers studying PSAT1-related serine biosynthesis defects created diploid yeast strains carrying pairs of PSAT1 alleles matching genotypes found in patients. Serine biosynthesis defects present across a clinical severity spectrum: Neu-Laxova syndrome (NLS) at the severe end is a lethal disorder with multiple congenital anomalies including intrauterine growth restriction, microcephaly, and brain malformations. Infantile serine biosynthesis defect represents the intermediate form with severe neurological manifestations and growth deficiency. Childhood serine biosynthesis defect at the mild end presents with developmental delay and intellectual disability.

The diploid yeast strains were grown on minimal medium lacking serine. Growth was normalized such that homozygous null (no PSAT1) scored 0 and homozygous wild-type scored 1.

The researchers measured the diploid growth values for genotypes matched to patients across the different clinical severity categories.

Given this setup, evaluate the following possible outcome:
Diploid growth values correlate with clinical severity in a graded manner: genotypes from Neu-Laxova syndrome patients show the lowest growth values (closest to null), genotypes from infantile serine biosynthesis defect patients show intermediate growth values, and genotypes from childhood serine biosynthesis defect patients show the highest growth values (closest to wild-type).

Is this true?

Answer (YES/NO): NO